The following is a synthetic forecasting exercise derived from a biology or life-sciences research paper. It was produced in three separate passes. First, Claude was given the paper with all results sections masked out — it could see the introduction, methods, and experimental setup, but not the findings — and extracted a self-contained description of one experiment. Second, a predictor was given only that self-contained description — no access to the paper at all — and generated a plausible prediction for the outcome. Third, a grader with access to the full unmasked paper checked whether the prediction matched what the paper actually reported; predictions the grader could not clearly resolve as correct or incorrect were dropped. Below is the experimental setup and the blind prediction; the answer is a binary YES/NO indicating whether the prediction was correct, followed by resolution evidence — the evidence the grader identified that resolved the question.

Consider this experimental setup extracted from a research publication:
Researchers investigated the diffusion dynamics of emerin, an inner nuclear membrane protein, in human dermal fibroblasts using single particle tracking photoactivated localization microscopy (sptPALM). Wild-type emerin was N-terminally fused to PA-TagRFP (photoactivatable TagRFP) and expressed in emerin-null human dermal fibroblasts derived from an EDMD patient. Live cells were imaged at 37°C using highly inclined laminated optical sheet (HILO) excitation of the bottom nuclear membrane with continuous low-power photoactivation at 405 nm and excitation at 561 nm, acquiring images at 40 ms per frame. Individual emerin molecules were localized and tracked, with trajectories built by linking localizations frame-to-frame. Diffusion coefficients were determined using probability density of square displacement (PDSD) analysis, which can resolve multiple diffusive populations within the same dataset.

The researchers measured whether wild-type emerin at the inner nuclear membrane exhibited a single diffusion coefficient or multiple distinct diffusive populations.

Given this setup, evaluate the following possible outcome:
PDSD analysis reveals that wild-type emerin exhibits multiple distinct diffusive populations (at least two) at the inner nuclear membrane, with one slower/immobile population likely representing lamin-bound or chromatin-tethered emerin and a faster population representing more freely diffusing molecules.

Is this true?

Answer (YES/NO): YES